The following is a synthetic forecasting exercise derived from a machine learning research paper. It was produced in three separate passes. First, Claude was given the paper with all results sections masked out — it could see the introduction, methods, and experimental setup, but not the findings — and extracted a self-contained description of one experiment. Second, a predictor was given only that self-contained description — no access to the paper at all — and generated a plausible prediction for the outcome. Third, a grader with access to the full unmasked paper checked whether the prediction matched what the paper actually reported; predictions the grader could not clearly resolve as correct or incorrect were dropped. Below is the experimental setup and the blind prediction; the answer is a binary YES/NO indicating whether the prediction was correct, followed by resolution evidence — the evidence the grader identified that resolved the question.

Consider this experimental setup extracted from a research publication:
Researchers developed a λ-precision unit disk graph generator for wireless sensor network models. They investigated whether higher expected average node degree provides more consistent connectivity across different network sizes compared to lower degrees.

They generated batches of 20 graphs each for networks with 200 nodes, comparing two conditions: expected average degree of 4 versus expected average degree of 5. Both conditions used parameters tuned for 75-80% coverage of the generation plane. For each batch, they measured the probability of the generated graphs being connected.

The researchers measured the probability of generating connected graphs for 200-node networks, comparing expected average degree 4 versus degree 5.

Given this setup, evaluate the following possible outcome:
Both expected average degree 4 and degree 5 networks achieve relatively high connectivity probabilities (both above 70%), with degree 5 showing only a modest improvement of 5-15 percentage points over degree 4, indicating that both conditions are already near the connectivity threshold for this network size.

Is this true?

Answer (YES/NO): NO